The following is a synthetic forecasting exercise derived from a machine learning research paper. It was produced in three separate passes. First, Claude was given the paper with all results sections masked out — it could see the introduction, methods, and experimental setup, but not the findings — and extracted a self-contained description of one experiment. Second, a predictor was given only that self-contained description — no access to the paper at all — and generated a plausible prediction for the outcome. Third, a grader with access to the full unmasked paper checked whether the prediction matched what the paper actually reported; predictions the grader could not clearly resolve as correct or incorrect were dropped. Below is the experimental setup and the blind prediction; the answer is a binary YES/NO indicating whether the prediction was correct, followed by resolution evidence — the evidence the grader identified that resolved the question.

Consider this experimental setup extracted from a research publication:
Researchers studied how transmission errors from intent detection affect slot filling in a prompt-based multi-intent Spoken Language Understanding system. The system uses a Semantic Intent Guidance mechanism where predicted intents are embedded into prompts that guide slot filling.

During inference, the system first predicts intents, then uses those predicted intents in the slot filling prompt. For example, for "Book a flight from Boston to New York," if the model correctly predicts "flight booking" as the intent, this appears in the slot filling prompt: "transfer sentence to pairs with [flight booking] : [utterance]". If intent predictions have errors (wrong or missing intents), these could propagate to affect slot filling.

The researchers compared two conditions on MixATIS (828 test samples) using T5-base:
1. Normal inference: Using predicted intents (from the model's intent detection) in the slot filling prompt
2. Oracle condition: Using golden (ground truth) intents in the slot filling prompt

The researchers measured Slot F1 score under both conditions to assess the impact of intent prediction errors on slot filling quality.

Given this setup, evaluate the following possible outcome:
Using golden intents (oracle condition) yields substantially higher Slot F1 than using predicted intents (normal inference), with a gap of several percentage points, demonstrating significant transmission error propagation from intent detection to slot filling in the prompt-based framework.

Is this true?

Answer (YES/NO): NO